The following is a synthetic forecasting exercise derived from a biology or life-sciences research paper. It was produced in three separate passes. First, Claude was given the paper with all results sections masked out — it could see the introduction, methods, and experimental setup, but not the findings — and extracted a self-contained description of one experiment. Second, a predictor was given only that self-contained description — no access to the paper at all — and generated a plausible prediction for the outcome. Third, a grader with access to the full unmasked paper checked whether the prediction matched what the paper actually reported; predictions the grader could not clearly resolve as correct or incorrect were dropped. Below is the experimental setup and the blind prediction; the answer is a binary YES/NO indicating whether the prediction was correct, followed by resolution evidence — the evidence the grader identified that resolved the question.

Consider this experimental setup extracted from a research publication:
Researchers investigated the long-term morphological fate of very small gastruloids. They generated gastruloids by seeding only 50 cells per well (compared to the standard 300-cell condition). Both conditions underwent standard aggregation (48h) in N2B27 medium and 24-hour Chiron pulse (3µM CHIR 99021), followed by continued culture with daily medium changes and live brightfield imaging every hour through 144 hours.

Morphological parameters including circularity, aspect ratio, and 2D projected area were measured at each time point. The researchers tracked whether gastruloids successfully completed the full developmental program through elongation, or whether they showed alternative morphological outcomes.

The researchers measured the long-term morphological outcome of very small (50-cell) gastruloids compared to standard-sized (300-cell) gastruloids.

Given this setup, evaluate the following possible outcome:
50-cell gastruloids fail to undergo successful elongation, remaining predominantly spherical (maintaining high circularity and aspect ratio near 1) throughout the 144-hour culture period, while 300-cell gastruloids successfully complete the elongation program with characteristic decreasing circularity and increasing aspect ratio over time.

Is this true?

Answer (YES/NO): NO